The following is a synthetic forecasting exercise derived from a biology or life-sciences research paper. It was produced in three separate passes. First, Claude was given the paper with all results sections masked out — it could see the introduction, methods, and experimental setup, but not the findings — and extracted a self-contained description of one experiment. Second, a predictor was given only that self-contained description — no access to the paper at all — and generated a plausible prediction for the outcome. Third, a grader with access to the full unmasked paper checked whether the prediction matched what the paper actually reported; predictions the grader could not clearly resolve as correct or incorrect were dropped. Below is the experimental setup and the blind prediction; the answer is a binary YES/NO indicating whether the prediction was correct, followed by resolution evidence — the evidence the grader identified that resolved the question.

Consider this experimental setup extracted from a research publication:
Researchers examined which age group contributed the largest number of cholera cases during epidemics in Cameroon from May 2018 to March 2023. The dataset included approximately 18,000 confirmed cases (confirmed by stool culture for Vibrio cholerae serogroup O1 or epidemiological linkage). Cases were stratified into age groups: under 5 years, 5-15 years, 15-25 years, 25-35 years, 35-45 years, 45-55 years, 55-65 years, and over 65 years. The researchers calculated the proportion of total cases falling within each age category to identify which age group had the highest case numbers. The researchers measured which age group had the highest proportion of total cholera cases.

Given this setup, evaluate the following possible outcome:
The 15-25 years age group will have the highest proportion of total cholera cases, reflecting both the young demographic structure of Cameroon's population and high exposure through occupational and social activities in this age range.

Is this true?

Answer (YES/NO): NO